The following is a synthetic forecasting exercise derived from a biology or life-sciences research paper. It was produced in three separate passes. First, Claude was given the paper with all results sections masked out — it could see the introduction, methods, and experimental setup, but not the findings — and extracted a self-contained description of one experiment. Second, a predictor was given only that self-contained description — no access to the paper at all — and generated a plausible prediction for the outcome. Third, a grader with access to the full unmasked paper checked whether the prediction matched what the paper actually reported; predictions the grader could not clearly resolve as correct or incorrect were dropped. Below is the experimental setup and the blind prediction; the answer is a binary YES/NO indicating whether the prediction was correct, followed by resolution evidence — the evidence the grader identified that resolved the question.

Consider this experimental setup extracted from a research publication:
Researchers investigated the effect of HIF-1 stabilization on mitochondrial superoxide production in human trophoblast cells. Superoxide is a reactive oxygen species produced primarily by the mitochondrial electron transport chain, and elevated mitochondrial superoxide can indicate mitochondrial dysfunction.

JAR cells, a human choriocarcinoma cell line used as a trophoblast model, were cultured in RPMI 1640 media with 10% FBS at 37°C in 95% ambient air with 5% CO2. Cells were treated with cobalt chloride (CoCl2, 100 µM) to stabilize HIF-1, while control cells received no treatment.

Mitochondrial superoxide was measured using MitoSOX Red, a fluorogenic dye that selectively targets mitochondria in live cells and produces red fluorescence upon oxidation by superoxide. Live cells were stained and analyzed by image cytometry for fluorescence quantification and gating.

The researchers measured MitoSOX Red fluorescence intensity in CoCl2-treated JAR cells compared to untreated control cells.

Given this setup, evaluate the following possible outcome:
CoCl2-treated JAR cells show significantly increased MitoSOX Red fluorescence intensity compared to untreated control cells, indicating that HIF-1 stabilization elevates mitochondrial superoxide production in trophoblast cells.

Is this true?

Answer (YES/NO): YES